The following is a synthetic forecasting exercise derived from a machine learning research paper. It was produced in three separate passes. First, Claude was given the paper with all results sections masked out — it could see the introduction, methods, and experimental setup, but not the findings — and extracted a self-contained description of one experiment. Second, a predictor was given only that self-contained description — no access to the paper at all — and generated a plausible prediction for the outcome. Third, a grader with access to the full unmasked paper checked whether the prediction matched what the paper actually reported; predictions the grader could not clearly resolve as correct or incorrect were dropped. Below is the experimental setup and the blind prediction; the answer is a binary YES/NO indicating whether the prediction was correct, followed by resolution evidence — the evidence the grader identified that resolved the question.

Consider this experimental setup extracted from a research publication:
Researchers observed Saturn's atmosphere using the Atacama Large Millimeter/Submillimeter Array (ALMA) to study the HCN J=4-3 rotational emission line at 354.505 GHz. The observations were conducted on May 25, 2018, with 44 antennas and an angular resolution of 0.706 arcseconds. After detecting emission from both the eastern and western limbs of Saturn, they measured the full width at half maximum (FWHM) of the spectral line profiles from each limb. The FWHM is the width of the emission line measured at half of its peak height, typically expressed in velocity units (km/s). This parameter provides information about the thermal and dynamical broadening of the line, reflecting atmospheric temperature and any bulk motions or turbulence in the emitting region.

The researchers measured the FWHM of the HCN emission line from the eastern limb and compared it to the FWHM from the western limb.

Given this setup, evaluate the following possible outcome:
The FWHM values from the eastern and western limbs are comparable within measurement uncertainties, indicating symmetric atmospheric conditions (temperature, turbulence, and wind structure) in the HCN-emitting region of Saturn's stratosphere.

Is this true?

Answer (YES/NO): YES